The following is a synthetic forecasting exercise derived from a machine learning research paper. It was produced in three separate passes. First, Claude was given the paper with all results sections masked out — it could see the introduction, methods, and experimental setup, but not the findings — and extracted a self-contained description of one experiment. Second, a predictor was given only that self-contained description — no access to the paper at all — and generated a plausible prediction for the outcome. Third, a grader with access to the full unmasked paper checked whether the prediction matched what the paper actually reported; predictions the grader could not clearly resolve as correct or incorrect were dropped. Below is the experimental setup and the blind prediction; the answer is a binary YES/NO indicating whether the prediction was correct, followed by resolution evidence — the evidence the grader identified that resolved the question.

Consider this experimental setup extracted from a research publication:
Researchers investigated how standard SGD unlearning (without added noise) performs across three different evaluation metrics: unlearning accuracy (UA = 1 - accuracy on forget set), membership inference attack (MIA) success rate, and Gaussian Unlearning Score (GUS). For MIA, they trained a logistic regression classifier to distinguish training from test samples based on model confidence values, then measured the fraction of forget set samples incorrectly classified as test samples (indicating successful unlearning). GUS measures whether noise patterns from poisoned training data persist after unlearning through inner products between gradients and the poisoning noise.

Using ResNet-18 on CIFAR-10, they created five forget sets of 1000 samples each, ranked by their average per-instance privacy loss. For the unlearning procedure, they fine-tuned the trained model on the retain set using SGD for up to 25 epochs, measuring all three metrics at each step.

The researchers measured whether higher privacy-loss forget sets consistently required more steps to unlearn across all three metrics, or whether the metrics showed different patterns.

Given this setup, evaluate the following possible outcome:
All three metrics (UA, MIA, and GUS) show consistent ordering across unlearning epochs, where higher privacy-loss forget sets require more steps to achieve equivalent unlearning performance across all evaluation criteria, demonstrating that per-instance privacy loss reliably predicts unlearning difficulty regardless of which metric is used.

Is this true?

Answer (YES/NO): YES